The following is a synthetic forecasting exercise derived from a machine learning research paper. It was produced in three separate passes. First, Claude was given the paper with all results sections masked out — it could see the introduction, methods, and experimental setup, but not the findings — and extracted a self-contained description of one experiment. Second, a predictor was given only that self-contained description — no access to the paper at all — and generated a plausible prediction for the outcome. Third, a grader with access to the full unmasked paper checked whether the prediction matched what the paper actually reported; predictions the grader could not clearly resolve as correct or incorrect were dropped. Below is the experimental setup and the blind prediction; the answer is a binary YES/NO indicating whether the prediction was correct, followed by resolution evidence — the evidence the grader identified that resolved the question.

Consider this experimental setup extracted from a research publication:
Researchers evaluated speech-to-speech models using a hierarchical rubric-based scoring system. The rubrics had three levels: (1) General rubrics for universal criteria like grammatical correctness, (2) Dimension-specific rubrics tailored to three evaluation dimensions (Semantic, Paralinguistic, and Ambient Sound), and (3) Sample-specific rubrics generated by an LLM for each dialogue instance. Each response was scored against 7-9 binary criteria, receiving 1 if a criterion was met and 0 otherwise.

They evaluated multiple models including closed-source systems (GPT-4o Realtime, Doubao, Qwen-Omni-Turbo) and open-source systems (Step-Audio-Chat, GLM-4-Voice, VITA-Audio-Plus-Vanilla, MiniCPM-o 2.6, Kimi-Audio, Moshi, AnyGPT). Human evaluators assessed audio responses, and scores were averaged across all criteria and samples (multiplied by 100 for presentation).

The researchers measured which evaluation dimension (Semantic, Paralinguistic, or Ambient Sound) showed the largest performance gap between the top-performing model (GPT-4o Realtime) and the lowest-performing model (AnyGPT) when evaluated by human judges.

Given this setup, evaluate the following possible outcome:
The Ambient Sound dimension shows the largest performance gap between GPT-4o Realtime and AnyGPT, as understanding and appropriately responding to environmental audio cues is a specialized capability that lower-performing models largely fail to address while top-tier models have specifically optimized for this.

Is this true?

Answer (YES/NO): NO